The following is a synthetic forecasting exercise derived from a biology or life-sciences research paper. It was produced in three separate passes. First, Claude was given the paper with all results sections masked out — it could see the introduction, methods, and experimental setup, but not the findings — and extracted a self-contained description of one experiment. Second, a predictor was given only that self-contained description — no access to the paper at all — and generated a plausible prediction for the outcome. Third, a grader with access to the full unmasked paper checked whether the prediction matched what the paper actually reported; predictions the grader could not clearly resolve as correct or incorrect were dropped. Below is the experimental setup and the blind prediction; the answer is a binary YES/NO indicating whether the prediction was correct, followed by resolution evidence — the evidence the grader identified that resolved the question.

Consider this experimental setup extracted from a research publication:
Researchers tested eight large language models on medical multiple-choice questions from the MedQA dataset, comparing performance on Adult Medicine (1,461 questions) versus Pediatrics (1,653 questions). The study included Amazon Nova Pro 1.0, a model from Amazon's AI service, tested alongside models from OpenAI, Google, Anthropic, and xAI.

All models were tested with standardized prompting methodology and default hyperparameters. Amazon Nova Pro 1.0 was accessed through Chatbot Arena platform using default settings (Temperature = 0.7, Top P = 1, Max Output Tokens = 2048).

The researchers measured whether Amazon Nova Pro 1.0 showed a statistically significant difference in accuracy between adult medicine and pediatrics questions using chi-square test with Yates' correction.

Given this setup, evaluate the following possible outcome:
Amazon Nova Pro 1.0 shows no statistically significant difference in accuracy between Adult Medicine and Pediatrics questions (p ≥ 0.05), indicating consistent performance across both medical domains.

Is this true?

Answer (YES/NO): NO